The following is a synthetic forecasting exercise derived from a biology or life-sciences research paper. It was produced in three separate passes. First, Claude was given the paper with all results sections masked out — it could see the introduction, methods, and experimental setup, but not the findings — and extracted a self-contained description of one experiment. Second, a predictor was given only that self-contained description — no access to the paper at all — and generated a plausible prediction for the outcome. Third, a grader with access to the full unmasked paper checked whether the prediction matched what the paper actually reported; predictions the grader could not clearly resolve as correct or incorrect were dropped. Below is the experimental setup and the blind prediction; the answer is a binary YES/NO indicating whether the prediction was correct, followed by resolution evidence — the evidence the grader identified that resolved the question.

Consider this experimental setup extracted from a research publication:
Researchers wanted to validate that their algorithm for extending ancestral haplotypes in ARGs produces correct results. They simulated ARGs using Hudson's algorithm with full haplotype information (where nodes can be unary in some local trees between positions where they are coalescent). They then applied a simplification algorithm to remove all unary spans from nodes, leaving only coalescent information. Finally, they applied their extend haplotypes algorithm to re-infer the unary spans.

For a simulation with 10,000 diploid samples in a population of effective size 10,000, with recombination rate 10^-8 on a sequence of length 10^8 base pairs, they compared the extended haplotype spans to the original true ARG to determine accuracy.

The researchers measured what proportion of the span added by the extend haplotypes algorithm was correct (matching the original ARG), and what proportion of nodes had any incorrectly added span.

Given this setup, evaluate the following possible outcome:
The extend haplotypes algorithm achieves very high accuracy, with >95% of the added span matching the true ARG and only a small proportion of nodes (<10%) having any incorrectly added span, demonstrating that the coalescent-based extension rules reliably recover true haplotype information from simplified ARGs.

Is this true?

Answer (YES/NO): YES